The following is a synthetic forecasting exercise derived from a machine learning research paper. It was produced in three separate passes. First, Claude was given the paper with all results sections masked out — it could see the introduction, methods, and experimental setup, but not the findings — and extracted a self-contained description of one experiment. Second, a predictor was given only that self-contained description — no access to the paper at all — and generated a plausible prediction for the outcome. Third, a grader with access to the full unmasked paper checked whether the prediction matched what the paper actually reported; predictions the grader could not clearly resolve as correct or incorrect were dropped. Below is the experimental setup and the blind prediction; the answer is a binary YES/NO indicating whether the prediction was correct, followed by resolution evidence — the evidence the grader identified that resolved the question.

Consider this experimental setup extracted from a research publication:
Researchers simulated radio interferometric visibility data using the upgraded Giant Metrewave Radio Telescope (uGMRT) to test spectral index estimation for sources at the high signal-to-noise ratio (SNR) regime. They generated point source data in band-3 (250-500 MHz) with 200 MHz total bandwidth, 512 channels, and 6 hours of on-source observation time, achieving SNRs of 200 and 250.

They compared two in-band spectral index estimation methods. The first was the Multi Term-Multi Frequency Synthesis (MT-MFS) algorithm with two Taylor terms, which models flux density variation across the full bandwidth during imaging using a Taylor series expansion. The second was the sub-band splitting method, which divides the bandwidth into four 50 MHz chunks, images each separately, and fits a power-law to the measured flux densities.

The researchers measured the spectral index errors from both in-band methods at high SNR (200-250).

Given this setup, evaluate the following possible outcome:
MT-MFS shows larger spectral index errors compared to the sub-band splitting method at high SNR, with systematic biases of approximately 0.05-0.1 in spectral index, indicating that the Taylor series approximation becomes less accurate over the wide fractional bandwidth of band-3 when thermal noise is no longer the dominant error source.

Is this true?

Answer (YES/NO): NO